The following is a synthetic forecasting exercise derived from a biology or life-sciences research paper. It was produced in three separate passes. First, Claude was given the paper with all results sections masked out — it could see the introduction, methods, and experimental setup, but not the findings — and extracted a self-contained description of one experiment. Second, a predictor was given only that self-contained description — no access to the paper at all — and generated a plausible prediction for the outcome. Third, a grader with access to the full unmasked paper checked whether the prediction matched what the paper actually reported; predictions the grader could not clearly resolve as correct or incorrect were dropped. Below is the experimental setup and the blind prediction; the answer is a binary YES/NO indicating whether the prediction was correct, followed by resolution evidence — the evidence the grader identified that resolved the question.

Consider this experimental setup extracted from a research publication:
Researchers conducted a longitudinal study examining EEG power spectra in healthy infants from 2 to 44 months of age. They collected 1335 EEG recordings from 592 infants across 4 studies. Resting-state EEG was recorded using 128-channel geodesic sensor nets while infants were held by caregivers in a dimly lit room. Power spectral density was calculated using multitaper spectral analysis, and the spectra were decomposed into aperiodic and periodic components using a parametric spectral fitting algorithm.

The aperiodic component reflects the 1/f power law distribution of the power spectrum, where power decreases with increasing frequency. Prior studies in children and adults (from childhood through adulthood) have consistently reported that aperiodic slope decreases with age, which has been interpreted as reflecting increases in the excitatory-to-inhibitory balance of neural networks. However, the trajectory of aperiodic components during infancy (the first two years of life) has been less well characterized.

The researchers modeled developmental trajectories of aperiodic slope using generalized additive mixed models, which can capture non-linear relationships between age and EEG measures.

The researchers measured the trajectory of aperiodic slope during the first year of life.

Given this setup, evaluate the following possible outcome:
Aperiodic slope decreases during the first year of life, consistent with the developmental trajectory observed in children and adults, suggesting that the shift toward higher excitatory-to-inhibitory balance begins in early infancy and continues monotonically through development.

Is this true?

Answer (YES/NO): NO